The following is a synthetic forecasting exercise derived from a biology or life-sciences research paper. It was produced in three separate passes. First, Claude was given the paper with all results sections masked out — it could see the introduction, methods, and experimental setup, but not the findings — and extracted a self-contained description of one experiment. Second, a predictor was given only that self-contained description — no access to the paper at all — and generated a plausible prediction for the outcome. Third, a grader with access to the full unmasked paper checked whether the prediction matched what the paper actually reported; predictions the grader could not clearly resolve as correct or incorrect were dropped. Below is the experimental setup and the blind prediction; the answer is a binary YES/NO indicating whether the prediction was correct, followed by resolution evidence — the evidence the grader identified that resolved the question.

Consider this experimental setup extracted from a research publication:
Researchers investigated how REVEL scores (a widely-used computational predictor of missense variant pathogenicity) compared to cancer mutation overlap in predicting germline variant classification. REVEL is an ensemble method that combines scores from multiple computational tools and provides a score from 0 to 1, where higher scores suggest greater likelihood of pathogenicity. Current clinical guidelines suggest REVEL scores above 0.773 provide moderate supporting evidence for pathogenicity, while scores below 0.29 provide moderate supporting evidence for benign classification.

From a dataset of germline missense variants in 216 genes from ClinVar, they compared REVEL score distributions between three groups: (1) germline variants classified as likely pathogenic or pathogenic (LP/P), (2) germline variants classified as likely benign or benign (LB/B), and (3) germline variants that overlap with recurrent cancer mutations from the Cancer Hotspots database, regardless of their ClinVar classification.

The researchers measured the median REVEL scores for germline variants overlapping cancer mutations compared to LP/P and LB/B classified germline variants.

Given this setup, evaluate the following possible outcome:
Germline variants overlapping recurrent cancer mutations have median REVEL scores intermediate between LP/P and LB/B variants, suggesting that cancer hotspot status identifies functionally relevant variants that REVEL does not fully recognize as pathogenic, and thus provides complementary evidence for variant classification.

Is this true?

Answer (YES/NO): NO